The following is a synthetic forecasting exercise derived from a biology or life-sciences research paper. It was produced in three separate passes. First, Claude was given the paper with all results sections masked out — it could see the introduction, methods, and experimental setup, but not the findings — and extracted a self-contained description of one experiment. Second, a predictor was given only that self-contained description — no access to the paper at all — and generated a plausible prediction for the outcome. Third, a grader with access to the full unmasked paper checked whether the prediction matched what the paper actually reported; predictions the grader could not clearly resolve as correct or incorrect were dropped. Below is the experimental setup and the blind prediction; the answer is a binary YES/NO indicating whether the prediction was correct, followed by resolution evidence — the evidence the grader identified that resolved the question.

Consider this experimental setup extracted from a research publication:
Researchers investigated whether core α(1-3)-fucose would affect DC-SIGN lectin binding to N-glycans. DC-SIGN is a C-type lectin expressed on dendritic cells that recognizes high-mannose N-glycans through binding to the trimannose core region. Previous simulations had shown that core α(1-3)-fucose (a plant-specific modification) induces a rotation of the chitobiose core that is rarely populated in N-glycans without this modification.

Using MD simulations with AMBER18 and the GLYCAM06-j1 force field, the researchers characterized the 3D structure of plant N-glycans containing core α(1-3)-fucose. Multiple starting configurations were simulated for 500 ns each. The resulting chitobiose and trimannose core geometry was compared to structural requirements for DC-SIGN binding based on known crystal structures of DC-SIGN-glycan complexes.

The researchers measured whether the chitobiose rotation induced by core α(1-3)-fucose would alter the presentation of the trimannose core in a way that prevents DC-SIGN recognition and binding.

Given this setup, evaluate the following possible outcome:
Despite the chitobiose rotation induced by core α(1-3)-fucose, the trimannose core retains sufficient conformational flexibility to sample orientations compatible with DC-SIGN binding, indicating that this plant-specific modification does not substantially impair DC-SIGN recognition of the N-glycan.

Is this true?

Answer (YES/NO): YES